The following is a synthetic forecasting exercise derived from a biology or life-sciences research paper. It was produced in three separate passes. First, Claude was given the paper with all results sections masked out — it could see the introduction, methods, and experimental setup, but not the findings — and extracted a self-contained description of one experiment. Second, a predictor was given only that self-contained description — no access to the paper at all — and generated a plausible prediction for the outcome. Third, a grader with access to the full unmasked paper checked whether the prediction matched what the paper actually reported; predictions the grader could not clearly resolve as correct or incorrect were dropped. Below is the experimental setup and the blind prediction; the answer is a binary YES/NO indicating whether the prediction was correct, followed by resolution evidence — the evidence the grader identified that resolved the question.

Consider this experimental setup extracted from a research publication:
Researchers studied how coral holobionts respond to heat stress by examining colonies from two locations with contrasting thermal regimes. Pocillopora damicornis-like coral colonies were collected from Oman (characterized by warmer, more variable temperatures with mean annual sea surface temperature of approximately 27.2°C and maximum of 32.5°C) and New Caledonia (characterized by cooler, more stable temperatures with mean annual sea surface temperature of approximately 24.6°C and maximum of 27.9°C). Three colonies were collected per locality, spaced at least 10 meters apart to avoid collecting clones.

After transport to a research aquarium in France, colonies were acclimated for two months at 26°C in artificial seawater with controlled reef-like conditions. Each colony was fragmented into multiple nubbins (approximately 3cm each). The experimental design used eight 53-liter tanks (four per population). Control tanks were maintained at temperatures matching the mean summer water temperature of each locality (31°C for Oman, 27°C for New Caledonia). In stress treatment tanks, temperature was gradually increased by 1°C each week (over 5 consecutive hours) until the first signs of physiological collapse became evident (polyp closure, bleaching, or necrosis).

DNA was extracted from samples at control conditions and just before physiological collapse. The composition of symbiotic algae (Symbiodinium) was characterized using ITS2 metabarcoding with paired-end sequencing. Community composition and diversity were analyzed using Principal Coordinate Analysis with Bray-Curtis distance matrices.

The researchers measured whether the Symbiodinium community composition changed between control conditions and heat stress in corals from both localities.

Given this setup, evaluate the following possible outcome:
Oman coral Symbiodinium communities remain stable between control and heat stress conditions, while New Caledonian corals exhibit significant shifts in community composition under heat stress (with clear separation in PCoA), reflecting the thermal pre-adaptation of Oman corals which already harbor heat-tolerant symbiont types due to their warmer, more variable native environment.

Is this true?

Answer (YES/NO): NO